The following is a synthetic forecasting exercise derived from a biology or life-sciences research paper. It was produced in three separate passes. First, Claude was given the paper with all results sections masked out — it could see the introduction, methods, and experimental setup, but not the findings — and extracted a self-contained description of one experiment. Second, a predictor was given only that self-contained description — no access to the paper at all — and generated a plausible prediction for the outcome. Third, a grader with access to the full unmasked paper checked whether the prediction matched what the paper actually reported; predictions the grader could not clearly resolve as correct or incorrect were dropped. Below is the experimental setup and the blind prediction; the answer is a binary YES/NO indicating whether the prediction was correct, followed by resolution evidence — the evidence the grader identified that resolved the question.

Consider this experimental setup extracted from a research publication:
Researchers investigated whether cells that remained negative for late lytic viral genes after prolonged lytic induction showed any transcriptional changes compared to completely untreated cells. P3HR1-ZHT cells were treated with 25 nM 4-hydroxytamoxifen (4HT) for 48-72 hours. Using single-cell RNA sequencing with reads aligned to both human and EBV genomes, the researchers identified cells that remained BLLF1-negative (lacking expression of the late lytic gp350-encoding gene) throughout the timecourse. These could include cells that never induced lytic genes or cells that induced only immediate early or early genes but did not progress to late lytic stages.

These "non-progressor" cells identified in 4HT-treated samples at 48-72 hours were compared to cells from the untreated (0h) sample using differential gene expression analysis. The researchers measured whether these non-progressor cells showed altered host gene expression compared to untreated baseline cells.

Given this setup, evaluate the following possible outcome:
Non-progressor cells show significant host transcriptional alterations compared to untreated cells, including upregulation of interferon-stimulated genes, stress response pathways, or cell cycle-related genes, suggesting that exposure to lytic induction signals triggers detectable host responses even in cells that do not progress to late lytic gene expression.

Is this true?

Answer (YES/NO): YES